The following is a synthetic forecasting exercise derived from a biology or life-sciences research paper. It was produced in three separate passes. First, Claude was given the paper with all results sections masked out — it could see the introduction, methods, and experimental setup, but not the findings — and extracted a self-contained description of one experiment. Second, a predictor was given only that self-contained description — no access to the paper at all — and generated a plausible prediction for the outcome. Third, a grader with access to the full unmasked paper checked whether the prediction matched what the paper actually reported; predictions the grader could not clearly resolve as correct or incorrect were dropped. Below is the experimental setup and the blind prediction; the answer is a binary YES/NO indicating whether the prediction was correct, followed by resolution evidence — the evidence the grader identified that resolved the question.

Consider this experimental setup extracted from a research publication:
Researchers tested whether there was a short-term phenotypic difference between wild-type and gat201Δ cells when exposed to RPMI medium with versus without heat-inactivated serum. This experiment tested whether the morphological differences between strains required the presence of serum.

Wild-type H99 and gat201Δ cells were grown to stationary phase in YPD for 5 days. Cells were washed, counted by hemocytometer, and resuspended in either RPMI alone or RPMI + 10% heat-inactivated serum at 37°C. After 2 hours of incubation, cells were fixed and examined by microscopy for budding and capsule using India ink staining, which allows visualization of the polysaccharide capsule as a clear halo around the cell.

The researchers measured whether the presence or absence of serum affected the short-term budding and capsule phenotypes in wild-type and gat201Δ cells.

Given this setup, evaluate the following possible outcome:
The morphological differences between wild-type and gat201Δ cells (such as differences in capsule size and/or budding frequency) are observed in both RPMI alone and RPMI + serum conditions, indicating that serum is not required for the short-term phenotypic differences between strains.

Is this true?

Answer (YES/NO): YES